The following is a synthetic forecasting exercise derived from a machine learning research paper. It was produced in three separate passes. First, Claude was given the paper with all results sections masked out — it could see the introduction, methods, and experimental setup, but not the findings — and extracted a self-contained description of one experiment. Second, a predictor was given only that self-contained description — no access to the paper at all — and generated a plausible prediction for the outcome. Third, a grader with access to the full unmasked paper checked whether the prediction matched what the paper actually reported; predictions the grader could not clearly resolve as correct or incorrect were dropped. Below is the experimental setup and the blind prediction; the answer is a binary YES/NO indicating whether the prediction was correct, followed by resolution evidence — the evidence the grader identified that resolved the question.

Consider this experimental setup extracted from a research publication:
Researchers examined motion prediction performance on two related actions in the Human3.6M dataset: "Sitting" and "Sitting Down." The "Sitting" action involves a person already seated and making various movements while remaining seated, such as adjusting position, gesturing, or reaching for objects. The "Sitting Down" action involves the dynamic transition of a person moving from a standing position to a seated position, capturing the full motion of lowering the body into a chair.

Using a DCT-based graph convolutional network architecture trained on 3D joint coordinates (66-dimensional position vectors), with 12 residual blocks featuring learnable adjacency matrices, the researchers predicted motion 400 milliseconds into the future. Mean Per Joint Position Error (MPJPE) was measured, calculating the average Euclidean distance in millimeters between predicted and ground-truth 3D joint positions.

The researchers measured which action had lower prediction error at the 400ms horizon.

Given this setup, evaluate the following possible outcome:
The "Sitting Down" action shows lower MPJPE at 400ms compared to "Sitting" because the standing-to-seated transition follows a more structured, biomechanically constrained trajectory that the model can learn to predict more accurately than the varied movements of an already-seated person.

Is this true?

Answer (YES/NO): NO